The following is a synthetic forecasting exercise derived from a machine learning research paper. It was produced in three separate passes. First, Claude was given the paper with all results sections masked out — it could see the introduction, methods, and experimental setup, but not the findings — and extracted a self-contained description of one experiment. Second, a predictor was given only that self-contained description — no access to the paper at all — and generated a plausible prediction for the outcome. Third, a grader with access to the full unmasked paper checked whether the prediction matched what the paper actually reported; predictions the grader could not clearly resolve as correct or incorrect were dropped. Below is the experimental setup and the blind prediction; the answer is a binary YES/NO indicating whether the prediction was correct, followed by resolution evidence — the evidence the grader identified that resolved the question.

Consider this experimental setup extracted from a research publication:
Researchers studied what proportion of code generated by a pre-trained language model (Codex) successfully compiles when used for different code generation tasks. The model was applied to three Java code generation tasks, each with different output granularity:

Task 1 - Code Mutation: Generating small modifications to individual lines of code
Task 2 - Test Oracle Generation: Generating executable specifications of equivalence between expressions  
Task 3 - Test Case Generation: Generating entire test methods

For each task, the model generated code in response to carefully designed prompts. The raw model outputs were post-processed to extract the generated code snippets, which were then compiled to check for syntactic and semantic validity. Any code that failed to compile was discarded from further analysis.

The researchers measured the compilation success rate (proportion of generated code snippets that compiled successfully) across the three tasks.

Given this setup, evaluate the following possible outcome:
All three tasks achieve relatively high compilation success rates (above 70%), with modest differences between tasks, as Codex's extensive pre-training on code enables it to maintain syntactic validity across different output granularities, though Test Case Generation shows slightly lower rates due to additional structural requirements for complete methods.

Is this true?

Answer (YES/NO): NO